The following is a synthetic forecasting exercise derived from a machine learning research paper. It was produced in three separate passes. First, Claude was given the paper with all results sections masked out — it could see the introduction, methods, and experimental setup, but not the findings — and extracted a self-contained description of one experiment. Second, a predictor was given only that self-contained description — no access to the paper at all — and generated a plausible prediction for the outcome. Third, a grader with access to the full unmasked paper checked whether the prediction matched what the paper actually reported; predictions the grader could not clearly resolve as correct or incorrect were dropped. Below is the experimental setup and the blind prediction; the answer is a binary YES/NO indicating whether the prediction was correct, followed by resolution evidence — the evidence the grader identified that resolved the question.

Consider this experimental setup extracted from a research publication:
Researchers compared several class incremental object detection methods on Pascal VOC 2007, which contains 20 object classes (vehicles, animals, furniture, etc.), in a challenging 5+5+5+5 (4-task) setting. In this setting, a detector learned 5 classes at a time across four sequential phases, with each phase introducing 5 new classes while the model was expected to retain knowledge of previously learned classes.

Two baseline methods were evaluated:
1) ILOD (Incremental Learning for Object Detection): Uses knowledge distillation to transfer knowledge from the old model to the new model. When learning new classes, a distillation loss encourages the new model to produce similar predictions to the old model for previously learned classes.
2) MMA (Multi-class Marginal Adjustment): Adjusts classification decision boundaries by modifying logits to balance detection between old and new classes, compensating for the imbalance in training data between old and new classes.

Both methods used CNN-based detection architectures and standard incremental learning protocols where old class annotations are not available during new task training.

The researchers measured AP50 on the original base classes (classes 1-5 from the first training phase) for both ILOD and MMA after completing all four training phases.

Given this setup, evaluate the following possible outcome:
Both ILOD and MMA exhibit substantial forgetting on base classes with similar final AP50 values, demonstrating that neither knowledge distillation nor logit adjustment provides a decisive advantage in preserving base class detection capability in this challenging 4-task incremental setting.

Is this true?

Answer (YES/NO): NO